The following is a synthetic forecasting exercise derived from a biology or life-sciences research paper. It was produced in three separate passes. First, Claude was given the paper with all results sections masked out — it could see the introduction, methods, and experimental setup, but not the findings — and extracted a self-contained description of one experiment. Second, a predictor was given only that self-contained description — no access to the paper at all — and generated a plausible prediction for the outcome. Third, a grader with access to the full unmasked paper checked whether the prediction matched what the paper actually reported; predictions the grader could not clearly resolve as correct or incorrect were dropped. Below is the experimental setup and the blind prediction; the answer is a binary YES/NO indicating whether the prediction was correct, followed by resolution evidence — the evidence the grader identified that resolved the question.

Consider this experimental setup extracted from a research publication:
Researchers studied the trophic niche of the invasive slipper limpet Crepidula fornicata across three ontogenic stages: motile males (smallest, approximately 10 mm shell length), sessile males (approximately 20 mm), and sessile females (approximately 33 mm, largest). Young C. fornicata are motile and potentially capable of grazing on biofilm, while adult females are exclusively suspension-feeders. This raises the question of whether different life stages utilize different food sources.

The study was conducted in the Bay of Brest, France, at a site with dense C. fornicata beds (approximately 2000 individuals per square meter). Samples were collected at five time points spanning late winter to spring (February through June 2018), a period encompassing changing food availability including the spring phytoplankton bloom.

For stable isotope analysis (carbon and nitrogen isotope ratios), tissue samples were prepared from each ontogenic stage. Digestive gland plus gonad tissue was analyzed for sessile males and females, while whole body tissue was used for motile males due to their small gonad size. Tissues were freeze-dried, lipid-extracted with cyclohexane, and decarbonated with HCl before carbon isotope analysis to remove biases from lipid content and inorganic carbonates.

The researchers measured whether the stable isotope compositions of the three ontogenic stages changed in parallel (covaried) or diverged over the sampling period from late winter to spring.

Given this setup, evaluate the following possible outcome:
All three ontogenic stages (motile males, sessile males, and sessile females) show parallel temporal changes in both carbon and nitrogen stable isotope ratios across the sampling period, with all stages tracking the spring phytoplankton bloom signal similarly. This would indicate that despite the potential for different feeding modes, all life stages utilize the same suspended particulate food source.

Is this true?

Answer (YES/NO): YES